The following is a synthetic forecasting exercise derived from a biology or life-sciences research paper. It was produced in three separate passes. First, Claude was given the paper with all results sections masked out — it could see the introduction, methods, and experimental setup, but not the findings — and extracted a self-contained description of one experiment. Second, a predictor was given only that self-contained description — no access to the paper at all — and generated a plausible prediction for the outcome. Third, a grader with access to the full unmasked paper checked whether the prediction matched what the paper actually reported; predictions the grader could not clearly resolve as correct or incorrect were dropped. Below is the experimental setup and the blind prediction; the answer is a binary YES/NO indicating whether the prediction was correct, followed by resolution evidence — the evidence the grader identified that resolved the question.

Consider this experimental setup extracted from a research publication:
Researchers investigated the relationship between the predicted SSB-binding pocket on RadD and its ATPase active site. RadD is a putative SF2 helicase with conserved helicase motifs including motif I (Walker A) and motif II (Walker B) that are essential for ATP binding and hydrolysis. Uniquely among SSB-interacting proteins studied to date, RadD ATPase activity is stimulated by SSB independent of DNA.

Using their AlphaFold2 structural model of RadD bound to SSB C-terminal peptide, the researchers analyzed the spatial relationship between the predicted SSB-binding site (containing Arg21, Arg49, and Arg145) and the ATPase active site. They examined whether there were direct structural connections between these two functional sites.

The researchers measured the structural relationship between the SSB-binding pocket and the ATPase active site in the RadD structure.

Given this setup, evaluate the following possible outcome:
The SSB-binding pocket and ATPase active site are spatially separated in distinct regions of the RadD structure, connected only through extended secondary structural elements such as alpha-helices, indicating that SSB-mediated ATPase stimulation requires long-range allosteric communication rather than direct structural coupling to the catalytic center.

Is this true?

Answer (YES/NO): YES